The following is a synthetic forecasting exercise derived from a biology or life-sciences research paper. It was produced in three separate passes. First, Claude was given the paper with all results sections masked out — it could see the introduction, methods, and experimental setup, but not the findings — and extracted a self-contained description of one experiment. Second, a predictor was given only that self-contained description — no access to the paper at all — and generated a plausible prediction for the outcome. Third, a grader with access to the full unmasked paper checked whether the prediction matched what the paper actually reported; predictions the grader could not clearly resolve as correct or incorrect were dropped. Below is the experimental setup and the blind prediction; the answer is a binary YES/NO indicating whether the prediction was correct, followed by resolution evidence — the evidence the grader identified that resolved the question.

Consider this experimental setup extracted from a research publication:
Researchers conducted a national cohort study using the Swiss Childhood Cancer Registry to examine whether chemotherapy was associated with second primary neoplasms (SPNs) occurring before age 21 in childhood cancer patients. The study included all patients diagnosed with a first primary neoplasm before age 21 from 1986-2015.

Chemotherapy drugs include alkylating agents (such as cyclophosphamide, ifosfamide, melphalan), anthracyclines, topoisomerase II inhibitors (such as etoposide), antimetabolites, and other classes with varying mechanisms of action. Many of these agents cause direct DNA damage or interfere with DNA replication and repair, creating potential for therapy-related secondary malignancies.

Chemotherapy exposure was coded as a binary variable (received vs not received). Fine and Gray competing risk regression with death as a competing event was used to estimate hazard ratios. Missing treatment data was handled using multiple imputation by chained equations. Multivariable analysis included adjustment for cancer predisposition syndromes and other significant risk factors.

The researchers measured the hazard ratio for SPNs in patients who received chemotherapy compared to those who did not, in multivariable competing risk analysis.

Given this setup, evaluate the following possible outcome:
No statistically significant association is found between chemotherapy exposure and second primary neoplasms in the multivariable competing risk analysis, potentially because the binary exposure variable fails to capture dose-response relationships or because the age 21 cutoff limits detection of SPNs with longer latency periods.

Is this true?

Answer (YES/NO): NO